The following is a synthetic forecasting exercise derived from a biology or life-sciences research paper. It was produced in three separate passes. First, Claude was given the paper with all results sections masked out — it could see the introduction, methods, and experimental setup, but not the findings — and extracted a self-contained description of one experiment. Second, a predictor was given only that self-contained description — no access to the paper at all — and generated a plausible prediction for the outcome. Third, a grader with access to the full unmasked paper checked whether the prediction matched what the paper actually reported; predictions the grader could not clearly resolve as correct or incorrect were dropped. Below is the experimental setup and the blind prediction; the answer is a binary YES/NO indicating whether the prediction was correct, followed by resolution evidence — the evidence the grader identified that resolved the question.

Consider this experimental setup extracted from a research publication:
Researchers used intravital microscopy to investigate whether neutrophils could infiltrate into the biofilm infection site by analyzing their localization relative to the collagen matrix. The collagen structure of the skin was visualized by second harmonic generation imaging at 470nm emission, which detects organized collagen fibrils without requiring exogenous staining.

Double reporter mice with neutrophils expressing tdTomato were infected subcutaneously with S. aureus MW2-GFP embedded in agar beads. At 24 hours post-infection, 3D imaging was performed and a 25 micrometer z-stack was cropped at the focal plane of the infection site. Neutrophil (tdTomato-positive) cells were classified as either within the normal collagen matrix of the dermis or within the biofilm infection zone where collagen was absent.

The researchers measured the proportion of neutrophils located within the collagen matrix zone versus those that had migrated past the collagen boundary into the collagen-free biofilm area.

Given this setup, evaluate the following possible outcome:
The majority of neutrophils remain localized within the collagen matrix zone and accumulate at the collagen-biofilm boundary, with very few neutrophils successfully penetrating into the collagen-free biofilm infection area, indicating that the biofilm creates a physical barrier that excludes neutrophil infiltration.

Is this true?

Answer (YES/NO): NO